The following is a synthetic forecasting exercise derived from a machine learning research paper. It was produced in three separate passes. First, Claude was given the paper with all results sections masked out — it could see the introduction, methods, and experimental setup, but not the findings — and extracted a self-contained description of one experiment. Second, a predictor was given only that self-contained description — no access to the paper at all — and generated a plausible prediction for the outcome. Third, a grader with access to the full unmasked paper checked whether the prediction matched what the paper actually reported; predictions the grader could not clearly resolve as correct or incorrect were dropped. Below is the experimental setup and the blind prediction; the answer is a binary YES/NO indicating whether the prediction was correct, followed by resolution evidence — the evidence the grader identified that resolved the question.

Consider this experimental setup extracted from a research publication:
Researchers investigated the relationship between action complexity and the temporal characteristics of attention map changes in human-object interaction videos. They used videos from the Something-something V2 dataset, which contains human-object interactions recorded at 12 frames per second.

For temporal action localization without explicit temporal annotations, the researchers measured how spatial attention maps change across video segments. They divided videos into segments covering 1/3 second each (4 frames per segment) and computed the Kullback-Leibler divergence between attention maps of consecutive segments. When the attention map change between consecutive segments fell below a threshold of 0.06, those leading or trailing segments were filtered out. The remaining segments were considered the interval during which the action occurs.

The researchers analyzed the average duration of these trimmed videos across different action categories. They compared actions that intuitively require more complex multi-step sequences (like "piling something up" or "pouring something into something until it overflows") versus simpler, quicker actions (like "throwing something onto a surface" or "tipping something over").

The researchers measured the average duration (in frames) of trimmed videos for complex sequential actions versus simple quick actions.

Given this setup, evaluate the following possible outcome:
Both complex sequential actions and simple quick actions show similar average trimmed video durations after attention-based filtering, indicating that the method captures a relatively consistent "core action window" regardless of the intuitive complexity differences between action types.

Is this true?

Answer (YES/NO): NO